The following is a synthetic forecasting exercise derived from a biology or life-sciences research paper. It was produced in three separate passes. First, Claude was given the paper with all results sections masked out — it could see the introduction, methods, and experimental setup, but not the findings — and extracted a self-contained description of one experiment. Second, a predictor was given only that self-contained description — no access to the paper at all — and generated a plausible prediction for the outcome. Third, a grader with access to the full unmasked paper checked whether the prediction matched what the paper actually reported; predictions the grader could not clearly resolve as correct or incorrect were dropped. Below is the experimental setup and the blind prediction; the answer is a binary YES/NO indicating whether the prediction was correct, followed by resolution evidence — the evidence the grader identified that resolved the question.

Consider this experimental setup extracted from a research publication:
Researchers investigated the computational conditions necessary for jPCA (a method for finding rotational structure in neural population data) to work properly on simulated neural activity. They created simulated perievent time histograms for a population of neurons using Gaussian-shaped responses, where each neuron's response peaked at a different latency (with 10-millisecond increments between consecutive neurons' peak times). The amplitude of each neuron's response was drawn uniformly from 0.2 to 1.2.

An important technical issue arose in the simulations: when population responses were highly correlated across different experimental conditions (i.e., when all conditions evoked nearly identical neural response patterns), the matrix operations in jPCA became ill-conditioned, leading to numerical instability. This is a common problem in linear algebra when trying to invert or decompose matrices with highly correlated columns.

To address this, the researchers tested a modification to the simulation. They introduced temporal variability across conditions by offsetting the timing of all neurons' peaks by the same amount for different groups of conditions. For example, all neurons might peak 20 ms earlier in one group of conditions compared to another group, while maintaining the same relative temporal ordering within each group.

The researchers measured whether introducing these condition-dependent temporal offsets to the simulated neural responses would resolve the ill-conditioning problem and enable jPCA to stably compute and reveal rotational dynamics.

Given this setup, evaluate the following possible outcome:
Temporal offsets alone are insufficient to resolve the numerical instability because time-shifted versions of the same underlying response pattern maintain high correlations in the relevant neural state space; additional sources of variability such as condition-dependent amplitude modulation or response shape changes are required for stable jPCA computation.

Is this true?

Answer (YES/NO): NO